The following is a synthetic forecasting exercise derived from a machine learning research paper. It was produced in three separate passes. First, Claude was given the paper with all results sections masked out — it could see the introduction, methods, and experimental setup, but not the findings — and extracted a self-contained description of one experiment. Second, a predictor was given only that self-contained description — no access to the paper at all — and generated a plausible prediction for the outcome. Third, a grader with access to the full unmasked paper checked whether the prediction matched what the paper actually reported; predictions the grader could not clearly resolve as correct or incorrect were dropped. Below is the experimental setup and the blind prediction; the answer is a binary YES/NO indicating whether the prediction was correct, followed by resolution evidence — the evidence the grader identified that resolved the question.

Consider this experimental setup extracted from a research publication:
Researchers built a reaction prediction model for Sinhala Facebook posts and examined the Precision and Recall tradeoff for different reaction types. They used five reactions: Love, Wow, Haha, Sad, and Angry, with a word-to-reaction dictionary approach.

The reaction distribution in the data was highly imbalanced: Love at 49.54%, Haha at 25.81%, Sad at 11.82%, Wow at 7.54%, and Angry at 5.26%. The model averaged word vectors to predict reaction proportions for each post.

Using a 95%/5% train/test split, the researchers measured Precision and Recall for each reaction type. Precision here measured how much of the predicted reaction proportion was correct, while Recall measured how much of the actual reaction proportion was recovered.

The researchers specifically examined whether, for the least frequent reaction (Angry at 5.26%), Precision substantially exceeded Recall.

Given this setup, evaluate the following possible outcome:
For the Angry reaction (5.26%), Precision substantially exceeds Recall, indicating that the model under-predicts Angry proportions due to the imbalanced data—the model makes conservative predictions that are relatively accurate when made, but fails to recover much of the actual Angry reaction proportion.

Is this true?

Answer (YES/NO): YES